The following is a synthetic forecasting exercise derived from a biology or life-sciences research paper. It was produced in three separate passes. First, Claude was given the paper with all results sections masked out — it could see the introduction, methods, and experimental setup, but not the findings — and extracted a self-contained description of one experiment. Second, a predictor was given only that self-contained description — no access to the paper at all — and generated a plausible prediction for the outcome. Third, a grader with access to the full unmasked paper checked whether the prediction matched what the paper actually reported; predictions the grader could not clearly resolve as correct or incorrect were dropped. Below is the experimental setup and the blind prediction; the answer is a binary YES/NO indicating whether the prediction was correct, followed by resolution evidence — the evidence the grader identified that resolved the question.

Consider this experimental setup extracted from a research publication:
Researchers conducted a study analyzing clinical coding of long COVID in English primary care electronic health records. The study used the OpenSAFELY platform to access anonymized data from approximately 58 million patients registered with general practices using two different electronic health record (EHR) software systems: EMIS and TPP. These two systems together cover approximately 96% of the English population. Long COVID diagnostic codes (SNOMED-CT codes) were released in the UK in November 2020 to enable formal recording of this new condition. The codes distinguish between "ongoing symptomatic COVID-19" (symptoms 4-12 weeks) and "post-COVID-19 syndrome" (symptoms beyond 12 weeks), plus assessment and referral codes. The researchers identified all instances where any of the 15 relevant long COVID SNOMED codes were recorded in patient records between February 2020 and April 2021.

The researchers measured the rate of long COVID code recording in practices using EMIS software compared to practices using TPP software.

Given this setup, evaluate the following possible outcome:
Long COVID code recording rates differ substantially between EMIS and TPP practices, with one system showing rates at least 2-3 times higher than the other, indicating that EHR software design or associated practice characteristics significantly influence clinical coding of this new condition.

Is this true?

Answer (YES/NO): YES